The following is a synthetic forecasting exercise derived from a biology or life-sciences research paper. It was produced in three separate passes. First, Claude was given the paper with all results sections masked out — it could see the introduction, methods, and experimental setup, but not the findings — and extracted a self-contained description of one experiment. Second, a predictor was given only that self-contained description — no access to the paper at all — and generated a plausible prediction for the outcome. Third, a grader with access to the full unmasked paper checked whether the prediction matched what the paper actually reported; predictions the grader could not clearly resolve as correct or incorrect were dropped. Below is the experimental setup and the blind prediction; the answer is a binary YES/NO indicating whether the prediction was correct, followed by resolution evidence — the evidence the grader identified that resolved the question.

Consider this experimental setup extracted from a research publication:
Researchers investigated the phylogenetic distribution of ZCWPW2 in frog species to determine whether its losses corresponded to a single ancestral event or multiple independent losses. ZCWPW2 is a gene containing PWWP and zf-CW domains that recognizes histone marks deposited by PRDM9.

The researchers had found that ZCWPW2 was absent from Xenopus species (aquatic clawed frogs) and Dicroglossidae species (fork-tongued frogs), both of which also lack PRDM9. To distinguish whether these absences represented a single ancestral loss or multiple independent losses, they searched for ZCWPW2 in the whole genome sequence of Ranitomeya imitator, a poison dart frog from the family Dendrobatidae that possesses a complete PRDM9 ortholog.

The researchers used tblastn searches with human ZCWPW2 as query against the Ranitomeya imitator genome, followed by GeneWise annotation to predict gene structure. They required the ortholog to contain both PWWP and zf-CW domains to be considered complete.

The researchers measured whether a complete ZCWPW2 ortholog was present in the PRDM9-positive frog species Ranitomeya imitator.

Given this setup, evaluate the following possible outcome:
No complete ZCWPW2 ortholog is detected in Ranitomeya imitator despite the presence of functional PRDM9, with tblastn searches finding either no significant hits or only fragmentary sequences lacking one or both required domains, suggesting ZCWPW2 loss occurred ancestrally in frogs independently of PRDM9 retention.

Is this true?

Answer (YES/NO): NO